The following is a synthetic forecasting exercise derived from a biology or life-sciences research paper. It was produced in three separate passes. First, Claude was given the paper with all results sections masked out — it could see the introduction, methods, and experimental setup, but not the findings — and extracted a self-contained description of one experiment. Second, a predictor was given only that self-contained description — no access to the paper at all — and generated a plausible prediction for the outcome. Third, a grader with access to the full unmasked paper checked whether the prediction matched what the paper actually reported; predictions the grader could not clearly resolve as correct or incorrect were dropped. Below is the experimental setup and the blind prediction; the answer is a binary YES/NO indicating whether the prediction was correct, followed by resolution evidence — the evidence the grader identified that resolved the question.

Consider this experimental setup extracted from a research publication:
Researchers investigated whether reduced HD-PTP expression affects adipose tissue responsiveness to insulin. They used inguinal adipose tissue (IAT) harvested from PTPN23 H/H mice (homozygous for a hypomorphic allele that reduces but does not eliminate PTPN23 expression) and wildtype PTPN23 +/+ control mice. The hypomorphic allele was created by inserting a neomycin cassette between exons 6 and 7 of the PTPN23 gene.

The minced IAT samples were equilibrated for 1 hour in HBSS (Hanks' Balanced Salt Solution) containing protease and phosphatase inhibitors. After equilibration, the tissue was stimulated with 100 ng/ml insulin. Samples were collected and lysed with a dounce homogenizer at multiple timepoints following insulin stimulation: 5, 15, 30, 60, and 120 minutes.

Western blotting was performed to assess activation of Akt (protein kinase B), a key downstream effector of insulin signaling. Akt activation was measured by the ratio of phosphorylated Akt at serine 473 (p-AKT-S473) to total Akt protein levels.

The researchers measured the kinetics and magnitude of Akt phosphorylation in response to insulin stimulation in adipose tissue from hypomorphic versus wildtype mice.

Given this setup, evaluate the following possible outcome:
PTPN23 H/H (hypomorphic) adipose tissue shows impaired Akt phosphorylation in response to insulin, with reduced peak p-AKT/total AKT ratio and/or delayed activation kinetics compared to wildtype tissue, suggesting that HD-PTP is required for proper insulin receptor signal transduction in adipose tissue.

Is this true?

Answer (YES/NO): NO